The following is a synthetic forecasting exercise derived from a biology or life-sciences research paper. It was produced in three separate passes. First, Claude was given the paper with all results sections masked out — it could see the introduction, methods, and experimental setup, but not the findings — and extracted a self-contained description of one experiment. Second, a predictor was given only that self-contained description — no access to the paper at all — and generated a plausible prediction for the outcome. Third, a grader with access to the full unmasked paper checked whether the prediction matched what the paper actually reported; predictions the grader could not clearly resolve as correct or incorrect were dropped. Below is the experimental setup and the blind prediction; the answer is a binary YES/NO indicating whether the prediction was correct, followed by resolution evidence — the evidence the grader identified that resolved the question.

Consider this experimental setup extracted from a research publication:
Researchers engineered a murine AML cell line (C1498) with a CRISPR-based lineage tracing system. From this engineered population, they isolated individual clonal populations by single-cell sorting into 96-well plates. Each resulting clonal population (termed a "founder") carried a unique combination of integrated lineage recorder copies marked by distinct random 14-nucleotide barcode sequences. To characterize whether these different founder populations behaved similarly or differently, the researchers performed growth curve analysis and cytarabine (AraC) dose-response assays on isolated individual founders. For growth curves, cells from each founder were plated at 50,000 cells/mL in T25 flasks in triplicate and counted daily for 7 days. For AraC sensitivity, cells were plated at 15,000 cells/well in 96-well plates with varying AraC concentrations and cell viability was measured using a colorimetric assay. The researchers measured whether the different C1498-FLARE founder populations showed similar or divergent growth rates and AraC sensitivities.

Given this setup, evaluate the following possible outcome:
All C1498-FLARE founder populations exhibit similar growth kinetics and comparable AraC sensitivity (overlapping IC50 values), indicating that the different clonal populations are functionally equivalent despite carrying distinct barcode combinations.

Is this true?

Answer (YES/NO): NO